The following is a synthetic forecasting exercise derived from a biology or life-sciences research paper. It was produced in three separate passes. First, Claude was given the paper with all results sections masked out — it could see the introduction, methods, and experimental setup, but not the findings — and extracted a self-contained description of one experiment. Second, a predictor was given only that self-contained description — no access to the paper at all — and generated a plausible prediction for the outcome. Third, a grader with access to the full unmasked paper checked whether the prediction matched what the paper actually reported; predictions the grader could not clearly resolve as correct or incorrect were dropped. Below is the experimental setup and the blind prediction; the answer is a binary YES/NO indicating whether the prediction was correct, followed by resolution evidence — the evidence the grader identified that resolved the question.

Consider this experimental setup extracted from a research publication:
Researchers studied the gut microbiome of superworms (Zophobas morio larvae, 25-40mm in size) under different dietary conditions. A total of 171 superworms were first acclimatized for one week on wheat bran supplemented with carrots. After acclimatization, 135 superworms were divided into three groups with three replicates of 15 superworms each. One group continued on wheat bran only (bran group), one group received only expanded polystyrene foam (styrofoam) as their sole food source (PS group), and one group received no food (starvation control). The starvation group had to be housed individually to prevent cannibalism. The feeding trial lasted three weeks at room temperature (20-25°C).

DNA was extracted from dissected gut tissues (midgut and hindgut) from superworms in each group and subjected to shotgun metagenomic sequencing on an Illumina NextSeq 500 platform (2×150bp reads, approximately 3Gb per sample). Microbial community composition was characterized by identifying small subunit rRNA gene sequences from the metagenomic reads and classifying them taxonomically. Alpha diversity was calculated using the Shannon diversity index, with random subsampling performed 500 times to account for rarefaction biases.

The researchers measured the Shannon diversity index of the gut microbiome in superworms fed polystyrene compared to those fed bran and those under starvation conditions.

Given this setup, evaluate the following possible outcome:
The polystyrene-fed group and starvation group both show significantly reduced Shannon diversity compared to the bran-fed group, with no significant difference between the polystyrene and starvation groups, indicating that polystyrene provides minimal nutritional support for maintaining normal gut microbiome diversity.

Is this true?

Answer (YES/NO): NO